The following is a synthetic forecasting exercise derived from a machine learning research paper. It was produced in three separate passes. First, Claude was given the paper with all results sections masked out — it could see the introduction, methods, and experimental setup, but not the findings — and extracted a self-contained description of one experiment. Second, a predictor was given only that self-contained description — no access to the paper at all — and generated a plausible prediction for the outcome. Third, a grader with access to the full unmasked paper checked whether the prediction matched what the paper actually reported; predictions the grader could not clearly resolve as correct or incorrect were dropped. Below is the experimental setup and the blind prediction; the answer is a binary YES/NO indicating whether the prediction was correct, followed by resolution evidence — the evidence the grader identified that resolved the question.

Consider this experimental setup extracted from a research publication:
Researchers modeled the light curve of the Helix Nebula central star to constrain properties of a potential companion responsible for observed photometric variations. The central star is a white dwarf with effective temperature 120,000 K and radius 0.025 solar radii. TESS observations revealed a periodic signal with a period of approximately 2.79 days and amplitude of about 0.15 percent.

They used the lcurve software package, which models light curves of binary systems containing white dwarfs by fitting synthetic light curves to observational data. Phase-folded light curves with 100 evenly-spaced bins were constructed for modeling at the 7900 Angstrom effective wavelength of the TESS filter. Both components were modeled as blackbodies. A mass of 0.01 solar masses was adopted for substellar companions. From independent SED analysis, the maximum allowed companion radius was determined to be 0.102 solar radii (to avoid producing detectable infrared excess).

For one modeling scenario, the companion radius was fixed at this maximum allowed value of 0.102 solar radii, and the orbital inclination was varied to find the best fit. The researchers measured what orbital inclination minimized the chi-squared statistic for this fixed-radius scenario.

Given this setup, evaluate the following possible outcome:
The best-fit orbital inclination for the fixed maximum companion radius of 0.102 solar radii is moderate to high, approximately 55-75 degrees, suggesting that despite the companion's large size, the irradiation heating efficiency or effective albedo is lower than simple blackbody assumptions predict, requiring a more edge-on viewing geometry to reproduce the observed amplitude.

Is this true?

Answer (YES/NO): NO